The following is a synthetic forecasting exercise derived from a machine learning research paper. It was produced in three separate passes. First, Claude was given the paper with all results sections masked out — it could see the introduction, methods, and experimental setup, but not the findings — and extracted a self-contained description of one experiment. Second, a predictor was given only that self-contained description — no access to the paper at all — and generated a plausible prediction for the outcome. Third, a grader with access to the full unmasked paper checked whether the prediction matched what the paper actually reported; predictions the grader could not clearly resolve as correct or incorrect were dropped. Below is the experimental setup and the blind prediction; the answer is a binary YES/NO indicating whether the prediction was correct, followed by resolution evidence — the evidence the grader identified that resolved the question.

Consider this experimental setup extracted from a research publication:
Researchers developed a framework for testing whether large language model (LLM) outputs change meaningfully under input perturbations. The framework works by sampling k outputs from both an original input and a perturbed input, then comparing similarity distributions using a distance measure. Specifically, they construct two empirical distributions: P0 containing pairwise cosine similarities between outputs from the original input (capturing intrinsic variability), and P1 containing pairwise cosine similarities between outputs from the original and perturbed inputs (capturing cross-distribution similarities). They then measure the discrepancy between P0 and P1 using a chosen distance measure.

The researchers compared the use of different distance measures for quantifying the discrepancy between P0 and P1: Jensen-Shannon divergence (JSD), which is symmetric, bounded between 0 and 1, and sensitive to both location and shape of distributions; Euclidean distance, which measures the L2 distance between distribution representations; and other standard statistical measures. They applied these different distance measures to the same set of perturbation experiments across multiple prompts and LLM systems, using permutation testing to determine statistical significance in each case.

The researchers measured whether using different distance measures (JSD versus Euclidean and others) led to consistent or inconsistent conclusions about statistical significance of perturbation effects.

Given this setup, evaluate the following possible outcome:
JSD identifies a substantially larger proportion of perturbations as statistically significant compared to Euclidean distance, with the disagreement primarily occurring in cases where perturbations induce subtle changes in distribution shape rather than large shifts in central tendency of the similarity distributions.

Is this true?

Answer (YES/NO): NO